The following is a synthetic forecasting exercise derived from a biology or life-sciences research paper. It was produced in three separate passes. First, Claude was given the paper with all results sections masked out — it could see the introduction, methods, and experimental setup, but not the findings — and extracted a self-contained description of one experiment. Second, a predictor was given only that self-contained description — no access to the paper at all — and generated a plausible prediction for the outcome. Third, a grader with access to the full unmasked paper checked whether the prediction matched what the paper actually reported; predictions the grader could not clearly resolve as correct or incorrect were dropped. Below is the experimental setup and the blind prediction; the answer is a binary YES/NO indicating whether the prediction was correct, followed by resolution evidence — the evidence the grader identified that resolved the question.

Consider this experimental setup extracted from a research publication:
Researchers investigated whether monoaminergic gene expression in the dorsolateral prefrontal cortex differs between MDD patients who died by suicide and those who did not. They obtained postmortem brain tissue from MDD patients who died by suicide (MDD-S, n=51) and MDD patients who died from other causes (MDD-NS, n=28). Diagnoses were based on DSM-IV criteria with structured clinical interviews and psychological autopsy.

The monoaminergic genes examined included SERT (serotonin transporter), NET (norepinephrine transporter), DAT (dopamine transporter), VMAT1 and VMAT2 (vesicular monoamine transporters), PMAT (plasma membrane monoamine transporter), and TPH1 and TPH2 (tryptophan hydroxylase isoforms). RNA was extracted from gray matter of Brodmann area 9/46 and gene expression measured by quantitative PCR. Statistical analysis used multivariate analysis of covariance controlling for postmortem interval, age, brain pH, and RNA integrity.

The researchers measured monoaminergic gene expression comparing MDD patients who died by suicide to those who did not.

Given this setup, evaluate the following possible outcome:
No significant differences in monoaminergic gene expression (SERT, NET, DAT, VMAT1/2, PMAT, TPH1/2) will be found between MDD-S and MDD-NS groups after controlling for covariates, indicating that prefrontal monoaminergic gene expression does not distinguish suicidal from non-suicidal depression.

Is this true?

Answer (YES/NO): YES